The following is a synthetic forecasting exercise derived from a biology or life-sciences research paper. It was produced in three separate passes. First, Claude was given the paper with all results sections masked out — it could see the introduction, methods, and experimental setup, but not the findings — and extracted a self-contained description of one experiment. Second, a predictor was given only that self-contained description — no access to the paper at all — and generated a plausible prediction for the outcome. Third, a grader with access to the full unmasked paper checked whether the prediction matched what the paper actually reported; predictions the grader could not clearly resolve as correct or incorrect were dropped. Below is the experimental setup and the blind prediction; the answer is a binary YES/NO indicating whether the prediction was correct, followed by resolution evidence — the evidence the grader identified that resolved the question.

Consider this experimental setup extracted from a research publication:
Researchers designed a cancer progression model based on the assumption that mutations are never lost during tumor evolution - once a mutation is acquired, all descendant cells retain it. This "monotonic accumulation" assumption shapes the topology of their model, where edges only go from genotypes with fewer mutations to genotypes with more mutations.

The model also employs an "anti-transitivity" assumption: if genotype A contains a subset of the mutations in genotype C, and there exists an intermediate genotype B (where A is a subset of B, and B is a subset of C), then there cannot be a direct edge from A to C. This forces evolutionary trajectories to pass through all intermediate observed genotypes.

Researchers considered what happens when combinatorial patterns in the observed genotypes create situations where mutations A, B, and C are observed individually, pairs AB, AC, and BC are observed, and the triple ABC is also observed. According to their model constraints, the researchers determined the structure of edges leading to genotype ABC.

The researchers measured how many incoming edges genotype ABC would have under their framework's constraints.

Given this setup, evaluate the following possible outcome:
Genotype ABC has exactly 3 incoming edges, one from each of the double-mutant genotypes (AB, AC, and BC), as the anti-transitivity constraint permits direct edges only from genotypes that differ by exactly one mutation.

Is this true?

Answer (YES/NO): YES